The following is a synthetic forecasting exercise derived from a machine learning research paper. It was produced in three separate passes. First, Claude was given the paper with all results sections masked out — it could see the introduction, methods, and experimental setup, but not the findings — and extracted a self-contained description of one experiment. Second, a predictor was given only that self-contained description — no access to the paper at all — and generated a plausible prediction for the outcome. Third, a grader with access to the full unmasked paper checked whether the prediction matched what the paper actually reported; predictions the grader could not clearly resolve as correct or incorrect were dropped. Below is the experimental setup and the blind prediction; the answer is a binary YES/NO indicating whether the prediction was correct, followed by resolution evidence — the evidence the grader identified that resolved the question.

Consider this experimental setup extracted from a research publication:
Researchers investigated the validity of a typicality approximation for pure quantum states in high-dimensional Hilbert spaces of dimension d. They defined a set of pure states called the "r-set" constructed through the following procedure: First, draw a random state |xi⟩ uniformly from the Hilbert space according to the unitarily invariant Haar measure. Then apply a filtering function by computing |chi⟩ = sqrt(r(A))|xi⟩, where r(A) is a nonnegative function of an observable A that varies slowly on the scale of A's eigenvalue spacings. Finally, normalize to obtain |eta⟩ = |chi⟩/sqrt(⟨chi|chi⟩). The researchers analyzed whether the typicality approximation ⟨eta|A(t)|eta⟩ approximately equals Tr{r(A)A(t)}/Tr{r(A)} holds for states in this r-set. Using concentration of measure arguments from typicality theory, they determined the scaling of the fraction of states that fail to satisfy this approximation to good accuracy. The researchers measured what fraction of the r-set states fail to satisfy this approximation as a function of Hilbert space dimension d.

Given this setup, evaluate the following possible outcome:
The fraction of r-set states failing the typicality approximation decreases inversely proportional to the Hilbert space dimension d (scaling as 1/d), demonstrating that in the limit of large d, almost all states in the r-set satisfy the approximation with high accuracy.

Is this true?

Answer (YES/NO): NO